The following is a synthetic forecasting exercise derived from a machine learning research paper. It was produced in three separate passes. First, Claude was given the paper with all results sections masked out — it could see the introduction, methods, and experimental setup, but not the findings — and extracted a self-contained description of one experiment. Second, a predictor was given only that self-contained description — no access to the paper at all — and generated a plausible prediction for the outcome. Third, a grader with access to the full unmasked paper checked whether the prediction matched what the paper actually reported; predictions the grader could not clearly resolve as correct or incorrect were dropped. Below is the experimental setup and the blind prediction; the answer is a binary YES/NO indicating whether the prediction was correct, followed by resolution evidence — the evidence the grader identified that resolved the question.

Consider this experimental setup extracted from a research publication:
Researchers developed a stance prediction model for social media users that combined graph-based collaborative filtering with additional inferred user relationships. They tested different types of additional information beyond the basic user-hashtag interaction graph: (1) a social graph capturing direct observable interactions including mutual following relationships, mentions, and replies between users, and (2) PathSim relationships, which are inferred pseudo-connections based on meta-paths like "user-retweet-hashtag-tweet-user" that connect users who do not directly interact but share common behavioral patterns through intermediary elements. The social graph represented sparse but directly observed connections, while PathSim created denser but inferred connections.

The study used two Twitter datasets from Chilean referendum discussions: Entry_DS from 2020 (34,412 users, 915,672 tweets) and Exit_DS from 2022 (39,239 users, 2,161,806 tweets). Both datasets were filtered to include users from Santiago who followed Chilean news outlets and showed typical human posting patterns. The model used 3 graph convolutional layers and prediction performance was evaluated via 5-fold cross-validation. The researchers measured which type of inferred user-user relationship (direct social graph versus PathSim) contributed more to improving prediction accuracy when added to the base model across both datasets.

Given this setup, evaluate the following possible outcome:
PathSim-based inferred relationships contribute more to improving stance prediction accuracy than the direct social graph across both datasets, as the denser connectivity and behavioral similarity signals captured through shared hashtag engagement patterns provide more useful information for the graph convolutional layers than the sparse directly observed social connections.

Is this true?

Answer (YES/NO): NO